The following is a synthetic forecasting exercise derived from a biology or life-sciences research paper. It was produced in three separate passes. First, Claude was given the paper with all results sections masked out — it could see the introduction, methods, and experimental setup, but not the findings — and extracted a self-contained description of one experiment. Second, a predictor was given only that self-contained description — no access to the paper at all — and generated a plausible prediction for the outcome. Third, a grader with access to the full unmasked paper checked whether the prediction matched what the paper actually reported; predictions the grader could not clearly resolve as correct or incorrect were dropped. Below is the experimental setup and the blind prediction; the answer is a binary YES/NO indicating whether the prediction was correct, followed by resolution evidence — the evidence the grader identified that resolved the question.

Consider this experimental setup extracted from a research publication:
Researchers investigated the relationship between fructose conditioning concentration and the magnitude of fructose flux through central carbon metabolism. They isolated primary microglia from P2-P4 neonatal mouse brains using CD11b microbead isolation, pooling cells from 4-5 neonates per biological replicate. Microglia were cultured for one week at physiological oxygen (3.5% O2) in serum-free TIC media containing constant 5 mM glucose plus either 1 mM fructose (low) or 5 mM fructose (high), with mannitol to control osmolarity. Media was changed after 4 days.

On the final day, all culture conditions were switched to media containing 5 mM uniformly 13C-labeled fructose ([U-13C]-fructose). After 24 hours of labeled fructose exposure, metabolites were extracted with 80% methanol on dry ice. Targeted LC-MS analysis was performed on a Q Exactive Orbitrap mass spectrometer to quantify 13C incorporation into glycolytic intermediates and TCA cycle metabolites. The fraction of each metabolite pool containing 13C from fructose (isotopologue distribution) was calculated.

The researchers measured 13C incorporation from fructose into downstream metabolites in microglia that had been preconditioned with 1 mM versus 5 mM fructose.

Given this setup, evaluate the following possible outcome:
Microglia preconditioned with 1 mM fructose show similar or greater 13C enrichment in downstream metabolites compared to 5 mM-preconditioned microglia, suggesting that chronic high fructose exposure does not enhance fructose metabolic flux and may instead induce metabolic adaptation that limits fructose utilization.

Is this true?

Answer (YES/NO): NO